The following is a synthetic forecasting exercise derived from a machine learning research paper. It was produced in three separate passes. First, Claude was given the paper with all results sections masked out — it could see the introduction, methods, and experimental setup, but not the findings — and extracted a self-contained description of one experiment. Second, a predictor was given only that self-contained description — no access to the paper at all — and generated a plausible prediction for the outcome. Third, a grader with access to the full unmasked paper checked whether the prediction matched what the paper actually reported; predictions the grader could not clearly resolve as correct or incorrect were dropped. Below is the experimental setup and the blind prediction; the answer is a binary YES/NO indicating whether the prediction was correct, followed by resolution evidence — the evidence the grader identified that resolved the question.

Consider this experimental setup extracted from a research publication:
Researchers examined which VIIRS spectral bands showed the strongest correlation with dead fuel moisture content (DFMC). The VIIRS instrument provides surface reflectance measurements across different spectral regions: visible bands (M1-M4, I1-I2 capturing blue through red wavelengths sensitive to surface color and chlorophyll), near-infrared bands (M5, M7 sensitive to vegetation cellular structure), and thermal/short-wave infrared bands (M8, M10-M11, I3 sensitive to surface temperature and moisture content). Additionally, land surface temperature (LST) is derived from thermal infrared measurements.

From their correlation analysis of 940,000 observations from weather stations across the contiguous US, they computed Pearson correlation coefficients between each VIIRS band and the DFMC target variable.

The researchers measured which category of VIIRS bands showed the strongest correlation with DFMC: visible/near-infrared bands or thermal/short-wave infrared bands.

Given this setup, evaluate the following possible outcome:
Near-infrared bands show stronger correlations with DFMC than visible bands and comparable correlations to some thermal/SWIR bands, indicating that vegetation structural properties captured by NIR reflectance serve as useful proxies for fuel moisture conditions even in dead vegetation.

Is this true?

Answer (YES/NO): NO